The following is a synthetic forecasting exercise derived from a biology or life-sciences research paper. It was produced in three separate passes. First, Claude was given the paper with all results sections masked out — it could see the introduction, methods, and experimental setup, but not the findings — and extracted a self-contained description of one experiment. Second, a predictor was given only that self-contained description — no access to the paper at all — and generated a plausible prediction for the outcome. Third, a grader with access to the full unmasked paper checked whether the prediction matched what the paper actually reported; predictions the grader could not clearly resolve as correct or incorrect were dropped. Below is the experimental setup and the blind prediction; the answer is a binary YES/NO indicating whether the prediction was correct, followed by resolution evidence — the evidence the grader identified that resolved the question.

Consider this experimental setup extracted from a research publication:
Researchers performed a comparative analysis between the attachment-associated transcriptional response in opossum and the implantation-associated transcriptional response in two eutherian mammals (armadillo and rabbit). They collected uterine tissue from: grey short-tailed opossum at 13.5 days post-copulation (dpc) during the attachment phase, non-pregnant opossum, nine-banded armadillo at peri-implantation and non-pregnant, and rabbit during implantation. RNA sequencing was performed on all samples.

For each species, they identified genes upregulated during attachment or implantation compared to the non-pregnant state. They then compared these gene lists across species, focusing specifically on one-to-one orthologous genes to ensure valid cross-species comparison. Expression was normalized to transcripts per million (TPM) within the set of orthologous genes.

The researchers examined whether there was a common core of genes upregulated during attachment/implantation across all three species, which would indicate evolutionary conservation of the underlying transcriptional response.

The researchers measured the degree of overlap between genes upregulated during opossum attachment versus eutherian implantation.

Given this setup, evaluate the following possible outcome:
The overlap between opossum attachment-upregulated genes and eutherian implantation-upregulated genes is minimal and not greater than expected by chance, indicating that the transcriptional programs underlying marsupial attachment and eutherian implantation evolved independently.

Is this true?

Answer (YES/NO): NO